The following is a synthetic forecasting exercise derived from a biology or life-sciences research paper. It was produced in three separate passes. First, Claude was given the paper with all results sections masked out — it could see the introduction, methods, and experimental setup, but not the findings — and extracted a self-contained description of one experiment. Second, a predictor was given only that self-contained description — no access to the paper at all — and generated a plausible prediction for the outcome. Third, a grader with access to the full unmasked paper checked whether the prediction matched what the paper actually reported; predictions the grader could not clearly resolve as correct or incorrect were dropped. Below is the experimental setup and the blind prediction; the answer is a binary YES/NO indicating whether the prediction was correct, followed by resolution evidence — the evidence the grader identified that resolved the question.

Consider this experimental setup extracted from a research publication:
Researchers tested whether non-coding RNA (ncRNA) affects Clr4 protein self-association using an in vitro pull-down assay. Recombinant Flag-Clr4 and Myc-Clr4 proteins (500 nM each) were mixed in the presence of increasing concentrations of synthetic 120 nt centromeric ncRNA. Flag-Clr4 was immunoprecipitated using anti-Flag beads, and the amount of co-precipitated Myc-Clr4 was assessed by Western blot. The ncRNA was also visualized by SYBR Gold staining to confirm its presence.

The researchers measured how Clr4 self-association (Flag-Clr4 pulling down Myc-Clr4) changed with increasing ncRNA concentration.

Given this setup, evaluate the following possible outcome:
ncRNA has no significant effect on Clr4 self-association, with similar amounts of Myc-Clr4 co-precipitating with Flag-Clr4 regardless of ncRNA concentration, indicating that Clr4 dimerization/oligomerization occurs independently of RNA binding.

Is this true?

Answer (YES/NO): NO